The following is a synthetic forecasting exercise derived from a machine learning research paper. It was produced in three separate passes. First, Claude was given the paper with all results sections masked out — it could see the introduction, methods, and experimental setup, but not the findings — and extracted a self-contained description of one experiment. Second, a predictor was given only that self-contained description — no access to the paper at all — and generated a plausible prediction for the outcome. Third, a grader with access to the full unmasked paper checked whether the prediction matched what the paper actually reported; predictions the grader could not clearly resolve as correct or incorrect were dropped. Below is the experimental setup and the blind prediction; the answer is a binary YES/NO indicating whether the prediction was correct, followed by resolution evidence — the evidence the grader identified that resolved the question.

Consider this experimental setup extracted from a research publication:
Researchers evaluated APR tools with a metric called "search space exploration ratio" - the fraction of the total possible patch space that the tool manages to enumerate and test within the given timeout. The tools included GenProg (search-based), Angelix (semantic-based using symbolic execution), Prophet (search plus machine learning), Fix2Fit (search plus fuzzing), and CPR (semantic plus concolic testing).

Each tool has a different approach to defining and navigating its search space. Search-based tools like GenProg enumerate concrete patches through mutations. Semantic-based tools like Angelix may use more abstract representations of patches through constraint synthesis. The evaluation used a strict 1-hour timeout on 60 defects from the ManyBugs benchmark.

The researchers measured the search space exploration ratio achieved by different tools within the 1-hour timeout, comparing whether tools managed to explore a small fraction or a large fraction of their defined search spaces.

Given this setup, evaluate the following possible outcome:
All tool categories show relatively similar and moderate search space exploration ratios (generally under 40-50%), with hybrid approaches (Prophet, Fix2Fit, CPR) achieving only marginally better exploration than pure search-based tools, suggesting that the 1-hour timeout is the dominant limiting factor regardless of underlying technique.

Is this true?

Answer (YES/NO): NO